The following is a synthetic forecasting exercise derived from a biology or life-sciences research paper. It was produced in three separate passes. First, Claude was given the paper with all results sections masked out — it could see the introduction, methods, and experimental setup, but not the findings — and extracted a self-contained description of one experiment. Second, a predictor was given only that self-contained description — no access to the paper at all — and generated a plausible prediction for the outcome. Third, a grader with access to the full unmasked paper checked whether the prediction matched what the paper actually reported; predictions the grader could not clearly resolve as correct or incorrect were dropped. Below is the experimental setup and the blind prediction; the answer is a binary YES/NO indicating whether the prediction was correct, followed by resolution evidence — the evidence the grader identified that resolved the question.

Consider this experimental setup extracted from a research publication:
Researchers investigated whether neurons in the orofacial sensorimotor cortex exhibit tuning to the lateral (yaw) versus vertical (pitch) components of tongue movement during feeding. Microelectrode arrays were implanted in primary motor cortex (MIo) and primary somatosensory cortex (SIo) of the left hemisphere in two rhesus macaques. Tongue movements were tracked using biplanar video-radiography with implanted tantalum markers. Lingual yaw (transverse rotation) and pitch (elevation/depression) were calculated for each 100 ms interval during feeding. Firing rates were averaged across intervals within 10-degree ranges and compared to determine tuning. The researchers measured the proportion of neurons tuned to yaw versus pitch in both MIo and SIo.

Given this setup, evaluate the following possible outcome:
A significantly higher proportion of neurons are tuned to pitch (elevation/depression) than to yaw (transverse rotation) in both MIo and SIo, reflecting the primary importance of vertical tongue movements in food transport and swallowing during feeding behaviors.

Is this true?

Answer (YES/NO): YES